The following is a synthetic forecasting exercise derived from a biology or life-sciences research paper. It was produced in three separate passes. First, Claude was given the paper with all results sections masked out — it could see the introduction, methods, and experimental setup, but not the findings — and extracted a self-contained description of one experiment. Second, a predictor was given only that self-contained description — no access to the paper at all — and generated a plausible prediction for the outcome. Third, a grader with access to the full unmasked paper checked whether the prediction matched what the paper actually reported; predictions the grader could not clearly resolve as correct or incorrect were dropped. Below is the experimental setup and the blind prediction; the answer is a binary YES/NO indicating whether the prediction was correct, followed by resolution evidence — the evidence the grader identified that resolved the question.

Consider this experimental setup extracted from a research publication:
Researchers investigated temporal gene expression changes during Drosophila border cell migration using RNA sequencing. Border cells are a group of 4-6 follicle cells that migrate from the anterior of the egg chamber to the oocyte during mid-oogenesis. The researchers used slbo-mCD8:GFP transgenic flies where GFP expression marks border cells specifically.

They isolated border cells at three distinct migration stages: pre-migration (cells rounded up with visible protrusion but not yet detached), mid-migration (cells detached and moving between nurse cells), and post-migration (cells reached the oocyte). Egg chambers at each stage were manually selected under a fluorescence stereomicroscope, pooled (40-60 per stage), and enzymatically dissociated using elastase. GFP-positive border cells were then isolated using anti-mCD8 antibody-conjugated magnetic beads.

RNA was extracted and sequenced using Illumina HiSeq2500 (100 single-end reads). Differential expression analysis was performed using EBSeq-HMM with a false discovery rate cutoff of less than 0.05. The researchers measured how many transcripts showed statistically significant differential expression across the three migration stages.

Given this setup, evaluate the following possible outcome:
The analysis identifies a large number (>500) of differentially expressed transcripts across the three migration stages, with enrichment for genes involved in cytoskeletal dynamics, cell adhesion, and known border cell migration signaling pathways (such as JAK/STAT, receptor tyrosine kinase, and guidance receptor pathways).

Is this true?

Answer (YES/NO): YES